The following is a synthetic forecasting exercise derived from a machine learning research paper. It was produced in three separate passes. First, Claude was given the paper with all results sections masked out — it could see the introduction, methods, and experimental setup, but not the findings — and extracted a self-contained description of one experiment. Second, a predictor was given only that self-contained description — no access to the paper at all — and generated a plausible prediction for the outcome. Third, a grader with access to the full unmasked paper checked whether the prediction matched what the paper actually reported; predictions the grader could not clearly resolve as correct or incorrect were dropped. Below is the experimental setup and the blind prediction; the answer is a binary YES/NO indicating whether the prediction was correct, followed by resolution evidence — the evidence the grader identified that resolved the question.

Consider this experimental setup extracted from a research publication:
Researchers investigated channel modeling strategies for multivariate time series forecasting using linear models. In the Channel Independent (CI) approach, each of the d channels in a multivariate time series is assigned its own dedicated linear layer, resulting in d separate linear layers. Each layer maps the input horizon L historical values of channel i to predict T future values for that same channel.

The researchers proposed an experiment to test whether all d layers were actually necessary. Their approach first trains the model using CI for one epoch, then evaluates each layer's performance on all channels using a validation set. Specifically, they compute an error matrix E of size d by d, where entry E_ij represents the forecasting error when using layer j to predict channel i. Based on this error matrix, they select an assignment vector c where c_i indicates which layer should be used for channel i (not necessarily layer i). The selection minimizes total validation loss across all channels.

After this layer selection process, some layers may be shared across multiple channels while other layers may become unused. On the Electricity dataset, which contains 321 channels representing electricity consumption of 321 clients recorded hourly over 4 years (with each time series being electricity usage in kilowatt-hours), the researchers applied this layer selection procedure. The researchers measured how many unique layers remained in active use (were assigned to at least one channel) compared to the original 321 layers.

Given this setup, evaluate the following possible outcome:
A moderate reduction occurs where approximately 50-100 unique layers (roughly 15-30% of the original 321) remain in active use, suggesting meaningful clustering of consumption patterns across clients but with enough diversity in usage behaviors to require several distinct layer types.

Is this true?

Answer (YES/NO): NO